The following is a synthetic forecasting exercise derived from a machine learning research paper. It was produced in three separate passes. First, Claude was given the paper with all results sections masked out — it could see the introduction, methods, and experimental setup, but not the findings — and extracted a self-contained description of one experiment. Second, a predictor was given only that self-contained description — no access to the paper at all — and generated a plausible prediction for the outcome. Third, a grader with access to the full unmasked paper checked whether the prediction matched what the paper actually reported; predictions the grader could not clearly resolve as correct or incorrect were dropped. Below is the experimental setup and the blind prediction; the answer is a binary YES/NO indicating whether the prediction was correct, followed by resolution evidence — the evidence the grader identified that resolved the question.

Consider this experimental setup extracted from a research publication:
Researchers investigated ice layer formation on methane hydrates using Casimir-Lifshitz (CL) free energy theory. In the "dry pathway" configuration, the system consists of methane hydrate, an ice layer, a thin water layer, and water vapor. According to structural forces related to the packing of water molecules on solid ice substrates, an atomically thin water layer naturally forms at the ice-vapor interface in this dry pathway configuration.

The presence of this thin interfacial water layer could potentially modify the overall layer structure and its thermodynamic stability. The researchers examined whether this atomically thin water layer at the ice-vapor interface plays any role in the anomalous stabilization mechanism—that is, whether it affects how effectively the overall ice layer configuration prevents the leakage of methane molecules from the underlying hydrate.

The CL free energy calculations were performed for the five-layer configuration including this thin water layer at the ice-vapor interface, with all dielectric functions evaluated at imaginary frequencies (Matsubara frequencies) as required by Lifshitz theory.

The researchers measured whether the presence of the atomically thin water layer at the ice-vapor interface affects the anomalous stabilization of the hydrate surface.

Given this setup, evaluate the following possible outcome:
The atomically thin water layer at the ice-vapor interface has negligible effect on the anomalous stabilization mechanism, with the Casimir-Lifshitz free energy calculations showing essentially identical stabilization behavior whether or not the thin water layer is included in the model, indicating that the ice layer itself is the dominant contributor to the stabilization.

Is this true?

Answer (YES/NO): YES